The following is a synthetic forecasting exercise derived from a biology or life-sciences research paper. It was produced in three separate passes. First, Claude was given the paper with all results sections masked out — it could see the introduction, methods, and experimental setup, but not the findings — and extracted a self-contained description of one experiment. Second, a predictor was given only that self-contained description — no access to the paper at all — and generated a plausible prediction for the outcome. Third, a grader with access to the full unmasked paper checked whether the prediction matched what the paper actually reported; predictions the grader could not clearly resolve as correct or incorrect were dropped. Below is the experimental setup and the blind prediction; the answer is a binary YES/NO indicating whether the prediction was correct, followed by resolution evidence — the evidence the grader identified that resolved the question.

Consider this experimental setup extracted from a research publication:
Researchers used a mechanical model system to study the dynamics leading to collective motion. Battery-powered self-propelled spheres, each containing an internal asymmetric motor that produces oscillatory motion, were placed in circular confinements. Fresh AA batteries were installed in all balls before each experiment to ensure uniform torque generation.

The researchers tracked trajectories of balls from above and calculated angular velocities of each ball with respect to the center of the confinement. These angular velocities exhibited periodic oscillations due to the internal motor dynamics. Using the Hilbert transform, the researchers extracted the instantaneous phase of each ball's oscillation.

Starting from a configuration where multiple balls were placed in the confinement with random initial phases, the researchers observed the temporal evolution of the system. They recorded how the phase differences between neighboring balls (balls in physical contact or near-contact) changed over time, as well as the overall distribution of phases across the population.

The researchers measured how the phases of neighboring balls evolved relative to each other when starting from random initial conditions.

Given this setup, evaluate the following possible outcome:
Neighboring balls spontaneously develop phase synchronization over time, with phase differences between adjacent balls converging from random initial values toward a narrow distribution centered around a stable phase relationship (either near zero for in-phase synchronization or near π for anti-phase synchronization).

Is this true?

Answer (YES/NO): YES